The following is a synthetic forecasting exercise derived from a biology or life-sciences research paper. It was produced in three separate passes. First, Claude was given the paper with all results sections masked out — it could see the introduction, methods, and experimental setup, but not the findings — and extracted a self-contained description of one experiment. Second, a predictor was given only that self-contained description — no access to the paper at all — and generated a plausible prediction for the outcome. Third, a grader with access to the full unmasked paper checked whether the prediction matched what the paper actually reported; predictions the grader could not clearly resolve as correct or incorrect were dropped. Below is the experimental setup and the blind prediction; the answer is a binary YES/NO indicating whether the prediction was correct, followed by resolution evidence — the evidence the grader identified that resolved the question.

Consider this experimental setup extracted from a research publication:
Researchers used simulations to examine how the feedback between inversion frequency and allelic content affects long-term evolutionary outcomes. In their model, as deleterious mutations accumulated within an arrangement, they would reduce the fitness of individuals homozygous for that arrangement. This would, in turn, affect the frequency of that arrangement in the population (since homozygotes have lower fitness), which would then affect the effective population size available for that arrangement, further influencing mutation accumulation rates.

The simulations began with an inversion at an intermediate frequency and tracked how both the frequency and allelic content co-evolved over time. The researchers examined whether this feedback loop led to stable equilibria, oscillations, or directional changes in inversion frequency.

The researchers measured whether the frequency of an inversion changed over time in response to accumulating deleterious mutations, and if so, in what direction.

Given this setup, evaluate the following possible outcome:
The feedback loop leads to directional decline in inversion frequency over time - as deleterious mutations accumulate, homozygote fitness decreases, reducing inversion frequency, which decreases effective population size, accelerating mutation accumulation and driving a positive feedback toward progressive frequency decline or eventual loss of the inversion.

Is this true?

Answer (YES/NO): NO